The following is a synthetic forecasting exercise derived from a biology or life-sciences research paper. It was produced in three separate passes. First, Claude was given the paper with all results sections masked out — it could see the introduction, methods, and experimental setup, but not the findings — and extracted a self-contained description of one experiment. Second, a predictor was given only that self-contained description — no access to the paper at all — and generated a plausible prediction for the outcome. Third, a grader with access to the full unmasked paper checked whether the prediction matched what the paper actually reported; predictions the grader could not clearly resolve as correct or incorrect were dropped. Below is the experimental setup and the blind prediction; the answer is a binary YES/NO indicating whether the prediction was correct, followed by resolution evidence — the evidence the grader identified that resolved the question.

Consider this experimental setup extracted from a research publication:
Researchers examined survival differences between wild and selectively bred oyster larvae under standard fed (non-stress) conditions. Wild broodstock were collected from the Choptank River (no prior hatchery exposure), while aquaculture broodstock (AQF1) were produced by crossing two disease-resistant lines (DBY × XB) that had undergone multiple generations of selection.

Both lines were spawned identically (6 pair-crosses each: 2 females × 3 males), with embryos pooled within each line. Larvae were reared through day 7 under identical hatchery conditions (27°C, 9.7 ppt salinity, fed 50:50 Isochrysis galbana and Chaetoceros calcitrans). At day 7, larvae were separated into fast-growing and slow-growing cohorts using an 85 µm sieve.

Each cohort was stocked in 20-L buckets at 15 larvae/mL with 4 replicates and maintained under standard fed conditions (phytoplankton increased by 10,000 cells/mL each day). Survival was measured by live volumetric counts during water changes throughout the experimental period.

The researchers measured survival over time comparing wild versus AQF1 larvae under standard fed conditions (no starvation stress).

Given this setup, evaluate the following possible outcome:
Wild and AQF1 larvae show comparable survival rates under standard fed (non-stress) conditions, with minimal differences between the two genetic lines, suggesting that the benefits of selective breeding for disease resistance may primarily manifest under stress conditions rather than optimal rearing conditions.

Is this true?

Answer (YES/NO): NO